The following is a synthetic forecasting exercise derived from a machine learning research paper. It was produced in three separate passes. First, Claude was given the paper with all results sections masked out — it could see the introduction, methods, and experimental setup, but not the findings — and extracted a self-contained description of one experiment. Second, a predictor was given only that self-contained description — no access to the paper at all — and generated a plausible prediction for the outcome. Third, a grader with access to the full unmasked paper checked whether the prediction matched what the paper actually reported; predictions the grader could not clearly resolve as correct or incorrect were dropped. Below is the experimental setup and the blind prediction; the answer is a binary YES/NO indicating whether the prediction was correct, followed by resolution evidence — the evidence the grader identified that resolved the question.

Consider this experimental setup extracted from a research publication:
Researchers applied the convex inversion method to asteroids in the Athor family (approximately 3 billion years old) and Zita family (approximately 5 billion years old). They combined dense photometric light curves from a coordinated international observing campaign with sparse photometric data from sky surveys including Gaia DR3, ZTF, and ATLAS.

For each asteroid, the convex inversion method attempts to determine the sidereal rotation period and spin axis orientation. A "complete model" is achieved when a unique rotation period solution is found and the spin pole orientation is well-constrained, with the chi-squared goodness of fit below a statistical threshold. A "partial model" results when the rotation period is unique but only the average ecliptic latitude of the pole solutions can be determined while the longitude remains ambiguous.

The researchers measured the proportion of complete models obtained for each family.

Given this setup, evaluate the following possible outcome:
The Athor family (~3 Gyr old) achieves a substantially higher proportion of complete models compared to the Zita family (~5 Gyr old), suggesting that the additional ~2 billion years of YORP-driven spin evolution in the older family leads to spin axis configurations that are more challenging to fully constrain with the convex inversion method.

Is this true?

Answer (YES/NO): NO